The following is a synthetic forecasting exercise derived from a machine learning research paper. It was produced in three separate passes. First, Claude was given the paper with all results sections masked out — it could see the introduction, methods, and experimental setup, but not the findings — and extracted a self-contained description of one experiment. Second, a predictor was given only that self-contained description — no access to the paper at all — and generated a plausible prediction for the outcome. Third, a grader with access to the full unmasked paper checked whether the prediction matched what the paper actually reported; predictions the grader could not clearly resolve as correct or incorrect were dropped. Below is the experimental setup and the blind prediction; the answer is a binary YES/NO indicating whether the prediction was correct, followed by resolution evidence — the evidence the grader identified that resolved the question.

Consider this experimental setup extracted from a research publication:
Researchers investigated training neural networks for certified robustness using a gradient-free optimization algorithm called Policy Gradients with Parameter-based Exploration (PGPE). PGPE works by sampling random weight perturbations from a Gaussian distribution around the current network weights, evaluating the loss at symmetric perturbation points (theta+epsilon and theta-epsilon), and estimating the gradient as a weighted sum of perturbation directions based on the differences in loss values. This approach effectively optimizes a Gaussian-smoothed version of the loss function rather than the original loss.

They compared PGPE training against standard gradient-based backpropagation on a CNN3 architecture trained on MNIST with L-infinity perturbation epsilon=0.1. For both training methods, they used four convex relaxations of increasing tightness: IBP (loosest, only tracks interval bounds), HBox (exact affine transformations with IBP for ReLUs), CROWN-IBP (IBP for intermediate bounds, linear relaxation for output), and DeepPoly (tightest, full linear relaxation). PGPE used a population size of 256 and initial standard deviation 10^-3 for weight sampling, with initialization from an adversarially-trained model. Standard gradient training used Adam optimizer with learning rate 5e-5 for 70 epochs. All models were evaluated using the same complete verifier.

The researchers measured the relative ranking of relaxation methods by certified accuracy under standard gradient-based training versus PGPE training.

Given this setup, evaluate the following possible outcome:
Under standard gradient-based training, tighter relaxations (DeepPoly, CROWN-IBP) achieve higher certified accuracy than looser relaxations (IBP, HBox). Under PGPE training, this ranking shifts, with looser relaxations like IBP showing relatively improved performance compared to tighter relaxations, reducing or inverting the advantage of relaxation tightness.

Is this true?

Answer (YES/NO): NO